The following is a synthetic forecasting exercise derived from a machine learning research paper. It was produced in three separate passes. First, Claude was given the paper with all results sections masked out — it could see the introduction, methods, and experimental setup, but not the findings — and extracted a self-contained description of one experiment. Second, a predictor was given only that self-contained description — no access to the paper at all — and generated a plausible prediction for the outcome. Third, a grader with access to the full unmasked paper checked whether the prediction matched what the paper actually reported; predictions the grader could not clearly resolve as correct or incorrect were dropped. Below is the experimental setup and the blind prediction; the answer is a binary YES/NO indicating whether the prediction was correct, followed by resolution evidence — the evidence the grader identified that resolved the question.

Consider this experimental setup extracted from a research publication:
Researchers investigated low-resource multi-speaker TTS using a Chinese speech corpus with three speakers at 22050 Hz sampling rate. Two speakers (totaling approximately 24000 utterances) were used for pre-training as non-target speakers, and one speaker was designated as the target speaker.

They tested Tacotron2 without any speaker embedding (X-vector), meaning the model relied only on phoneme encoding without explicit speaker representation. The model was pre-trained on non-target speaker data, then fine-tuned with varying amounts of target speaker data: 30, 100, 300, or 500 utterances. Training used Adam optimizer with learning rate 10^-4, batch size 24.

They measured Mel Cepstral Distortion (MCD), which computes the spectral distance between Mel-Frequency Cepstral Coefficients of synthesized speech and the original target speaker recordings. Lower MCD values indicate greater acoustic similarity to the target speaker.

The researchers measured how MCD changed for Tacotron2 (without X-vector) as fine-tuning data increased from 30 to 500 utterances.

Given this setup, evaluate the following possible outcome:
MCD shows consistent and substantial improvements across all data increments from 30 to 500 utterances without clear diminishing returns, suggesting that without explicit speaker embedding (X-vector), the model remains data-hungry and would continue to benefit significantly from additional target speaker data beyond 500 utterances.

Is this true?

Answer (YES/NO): NO